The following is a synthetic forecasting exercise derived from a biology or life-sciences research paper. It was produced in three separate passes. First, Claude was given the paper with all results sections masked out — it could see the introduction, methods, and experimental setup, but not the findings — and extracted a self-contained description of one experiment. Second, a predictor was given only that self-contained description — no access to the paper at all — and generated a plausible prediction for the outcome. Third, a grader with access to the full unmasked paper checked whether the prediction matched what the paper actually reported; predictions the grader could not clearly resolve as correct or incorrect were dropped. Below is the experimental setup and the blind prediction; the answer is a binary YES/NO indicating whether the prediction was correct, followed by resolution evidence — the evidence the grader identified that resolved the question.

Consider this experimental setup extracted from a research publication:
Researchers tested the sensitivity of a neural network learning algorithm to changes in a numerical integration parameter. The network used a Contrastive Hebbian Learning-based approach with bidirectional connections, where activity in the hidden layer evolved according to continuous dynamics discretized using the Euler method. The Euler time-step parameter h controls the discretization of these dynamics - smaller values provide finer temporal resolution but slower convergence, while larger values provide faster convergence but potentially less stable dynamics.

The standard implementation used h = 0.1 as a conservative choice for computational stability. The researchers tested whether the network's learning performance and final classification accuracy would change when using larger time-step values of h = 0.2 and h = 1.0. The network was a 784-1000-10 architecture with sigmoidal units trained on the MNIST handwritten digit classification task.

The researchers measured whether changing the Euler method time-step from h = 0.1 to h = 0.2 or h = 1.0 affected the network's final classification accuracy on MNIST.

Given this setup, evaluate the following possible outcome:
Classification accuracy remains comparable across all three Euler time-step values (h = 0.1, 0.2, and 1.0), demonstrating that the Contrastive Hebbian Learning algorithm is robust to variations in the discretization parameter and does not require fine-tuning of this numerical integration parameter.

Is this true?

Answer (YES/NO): YES